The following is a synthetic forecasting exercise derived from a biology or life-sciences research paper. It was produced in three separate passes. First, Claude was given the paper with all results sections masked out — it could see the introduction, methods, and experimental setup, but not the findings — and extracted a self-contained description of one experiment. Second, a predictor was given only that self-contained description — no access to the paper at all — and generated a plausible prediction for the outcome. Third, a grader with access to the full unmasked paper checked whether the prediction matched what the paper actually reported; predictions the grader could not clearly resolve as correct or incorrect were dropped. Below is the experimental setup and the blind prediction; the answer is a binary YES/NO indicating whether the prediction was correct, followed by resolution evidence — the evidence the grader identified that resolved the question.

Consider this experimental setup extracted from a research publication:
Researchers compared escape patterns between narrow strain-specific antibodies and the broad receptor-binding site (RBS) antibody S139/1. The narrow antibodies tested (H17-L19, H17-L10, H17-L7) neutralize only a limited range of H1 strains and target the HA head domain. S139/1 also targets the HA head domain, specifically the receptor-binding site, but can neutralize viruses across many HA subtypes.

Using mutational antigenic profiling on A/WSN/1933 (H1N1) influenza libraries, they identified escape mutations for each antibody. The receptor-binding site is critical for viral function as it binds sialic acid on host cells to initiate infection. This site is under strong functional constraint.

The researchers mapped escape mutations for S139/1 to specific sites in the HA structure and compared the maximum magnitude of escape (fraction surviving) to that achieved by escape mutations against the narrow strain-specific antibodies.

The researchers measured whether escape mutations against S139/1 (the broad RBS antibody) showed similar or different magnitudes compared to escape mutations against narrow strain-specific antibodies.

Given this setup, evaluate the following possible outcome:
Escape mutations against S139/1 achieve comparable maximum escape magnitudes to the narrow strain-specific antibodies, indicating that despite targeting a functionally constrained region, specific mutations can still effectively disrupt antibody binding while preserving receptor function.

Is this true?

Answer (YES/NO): YES